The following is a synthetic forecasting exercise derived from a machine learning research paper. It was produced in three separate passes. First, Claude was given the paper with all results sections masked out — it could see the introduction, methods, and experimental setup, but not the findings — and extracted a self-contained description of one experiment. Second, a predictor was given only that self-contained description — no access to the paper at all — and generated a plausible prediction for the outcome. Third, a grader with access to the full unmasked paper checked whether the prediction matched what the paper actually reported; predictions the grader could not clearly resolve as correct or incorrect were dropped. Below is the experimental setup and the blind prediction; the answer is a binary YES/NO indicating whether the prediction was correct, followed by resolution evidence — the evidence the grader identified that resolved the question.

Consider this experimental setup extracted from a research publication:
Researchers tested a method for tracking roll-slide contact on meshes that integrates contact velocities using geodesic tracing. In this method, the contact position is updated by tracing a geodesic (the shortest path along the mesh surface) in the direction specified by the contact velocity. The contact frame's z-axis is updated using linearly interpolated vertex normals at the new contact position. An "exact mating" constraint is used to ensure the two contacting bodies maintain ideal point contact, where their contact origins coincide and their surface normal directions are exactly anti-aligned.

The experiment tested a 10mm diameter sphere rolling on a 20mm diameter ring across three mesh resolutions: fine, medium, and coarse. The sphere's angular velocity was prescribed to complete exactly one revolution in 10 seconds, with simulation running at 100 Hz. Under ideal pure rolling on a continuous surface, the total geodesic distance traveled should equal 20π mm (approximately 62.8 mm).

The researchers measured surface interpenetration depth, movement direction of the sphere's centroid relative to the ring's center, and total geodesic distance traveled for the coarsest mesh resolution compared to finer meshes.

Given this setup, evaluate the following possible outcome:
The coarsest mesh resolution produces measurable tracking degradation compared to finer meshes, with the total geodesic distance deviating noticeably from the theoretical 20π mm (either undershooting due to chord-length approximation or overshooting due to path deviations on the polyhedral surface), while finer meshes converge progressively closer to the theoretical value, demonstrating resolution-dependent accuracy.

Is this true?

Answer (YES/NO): NO